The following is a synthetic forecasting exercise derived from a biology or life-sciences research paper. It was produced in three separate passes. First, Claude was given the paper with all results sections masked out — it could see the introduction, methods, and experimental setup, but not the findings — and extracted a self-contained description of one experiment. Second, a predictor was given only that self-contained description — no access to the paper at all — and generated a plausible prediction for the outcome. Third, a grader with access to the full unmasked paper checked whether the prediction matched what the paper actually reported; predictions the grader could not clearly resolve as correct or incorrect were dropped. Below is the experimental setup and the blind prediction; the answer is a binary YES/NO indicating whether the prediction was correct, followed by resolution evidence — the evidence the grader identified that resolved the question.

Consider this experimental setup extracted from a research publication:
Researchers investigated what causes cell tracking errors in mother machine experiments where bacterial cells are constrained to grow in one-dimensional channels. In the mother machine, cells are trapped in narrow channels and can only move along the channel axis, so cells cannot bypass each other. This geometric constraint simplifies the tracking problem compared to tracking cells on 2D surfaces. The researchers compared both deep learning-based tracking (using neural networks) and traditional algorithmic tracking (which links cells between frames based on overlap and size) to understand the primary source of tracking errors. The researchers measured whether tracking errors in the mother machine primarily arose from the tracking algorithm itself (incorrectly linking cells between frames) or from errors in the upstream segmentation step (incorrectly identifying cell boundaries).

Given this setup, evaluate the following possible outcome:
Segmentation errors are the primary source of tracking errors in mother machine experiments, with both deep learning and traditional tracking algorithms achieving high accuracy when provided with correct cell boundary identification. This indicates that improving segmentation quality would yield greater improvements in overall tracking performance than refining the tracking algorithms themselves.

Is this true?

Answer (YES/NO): YES